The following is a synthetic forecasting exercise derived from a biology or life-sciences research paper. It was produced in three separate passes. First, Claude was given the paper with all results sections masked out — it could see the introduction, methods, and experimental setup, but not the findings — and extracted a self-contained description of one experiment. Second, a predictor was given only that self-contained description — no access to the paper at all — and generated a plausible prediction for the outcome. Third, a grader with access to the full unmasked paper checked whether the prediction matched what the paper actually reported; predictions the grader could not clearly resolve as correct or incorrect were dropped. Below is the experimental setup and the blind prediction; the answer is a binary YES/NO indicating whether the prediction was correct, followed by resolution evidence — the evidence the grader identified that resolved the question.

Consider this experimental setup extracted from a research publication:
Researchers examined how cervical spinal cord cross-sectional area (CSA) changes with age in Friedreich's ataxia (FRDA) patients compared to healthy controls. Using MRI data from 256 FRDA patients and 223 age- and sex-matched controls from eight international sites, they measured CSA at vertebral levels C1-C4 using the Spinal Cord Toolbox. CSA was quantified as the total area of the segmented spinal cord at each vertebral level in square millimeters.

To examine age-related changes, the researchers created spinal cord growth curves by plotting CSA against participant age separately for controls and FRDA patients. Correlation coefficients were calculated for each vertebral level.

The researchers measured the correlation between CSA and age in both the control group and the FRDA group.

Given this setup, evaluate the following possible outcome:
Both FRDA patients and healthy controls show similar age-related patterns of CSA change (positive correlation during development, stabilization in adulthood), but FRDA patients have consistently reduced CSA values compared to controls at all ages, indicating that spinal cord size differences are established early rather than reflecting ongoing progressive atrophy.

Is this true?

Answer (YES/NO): NO